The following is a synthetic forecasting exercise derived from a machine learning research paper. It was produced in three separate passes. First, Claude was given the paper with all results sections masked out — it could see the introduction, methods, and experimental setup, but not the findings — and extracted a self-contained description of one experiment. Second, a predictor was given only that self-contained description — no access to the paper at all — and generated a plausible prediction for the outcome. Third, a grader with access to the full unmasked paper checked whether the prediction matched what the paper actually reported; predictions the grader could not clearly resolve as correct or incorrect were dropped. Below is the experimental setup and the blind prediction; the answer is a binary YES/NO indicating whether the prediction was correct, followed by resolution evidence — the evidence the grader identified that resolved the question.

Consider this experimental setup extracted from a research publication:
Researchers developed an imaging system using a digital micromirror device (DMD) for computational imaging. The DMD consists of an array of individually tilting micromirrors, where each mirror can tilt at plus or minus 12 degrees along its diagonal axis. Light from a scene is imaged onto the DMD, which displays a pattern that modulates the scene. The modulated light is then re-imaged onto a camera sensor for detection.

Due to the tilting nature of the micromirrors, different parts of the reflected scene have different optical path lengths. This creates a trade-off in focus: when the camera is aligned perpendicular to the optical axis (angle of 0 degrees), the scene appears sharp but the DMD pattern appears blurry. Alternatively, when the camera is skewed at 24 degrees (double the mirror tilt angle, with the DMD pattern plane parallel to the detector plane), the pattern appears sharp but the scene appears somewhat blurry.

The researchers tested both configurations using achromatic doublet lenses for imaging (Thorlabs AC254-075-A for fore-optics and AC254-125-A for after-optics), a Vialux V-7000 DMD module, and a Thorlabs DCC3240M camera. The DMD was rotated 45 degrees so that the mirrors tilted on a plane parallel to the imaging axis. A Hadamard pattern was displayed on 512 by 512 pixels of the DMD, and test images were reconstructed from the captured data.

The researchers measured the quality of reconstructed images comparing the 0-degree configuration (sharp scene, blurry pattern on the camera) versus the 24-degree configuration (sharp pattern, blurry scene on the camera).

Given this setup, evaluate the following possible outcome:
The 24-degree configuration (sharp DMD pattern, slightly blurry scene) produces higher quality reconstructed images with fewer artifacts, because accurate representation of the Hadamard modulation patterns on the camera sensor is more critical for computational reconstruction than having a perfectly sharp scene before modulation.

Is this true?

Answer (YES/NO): YES